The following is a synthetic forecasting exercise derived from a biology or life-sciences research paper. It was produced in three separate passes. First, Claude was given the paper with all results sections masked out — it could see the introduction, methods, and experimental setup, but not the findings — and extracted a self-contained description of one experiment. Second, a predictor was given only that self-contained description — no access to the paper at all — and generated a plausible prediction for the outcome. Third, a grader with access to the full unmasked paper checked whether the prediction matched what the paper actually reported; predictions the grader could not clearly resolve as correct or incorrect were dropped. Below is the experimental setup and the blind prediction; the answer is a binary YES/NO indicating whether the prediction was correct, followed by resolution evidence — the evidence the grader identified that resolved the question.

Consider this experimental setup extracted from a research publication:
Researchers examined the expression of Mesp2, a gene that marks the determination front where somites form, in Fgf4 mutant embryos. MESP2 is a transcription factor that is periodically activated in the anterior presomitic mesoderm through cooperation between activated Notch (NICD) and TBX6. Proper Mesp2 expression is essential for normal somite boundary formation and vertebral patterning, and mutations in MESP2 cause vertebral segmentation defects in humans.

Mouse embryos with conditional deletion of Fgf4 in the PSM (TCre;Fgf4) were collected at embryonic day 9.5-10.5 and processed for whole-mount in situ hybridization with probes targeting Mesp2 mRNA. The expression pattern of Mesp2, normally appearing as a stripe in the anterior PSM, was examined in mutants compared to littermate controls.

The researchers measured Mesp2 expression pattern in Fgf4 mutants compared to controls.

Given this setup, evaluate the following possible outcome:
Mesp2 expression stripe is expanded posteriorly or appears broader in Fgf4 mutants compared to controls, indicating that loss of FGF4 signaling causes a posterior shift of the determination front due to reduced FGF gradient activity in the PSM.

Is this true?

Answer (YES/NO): NO